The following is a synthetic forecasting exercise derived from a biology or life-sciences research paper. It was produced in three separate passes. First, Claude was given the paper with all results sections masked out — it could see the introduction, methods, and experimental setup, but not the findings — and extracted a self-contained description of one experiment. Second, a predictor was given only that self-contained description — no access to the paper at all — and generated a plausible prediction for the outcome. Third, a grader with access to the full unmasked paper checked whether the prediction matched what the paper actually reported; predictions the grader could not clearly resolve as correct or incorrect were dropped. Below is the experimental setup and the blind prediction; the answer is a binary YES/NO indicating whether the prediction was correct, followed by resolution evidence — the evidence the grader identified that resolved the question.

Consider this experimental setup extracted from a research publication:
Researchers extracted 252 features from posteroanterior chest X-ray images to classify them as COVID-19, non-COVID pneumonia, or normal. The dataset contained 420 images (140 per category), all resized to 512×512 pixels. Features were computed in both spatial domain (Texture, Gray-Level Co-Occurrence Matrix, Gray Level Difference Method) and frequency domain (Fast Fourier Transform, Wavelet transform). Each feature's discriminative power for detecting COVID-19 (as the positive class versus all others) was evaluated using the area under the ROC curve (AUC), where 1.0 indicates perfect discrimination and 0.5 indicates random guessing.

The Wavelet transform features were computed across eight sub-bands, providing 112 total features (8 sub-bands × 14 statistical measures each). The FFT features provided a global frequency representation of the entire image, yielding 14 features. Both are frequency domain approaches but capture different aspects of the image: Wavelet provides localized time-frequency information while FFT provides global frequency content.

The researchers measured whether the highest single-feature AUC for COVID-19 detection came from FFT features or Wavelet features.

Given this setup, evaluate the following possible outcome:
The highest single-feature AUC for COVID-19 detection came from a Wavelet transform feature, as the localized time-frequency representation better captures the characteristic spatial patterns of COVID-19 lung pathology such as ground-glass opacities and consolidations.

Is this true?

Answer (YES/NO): NO